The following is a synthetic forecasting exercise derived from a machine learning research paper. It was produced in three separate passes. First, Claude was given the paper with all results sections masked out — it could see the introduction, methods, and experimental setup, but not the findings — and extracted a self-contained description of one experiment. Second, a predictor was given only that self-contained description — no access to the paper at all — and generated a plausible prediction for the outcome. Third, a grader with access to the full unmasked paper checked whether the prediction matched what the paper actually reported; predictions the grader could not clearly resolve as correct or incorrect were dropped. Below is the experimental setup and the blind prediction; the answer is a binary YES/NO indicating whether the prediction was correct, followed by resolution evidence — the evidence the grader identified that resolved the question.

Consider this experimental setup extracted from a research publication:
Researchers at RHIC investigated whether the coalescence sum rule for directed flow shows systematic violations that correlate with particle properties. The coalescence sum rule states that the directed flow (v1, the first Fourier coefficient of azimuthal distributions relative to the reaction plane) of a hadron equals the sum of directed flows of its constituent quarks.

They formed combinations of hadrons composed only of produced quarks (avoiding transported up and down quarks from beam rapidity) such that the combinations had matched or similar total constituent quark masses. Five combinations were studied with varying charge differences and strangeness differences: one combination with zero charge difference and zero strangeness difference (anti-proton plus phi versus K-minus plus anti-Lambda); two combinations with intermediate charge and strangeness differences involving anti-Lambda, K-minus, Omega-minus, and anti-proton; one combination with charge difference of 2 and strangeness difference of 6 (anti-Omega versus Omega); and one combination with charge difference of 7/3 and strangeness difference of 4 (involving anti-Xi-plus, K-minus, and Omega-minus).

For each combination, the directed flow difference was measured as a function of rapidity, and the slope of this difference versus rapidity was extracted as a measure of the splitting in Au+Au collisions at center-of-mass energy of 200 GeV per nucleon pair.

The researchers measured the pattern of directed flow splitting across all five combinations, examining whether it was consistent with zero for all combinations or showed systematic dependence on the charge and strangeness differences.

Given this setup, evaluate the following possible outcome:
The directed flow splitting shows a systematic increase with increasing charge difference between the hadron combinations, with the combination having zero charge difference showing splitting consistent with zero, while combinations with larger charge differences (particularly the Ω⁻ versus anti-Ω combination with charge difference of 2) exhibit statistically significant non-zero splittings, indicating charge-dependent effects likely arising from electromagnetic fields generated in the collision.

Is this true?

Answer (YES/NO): YES